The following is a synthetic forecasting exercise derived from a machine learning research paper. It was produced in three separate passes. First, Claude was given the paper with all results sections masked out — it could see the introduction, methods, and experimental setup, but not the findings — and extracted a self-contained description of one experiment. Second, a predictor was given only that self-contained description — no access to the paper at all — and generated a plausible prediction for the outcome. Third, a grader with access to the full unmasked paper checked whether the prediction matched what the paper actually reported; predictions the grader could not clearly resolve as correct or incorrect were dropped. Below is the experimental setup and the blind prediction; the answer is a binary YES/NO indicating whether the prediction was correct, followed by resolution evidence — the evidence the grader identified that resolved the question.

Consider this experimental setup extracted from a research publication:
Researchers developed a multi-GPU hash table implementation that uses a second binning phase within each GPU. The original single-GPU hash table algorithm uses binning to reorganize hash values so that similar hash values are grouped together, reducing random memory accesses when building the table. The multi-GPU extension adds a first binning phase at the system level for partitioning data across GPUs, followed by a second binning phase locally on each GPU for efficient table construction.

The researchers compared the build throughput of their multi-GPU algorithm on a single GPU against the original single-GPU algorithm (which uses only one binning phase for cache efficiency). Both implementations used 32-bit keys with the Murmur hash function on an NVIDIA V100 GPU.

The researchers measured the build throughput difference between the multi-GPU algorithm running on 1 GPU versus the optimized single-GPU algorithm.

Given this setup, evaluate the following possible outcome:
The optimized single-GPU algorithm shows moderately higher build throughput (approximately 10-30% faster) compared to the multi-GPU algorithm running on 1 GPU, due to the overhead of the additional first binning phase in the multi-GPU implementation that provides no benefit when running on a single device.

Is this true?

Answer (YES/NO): NO